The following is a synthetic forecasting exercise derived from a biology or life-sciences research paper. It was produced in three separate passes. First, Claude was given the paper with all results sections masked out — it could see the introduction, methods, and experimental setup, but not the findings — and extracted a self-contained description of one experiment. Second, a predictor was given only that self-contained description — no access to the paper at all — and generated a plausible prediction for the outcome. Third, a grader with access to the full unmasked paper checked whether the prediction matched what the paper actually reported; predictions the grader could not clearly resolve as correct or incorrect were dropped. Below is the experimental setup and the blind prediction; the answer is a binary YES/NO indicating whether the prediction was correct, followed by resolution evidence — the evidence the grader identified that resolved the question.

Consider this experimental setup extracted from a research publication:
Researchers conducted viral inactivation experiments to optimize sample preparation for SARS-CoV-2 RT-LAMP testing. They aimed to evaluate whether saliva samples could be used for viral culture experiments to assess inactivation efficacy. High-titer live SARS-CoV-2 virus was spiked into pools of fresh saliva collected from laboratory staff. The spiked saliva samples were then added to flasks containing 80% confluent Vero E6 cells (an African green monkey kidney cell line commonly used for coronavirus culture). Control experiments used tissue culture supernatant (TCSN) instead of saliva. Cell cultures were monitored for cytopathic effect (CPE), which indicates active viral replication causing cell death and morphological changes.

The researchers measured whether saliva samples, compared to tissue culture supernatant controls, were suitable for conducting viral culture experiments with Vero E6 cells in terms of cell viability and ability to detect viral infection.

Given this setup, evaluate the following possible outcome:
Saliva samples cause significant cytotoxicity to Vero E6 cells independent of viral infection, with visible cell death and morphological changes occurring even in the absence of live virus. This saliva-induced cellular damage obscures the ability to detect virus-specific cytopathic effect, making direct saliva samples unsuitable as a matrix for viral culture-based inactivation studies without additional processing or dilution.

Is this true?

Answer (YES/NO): YES